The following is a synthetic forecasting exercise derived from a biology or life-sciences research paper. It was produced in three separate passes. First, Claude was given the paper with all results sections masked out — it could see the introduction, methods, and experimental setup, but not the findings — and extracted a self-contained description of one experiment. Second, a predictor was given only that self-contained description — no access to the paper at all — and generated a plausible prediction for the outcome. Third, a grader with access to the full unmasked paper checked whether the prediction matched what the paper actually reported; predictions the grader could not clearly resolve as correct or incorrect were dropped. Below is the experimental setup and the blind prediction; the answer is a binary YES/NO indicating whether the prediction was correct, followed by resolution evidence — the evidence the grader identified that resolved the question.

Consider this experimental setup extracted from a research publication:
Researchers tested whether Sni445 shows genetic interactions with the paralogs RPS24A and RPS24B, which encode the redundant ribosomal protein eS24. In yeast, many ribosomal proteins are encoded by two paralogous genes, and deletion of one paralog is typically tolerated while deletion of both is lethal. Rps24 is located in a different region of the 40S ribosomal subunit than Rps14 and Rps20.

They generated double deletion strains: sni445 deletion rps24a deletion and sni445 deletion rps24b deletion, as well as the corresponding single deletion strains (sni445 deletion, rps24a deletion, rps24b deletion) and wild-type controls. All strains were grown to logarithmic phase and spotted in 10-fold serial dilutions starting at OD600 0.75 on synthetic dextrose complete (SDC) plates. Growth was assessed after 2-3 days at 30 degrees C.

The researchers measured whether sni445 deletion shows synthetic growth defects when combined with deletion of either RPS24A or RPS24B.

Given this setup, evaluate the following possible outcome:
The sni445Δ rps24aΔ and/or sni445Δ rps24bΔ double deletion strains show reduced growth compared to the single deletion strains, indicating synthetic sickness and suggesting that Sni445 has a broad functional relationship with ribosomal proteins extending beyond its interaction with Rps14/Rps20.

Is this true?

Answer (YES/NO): NO